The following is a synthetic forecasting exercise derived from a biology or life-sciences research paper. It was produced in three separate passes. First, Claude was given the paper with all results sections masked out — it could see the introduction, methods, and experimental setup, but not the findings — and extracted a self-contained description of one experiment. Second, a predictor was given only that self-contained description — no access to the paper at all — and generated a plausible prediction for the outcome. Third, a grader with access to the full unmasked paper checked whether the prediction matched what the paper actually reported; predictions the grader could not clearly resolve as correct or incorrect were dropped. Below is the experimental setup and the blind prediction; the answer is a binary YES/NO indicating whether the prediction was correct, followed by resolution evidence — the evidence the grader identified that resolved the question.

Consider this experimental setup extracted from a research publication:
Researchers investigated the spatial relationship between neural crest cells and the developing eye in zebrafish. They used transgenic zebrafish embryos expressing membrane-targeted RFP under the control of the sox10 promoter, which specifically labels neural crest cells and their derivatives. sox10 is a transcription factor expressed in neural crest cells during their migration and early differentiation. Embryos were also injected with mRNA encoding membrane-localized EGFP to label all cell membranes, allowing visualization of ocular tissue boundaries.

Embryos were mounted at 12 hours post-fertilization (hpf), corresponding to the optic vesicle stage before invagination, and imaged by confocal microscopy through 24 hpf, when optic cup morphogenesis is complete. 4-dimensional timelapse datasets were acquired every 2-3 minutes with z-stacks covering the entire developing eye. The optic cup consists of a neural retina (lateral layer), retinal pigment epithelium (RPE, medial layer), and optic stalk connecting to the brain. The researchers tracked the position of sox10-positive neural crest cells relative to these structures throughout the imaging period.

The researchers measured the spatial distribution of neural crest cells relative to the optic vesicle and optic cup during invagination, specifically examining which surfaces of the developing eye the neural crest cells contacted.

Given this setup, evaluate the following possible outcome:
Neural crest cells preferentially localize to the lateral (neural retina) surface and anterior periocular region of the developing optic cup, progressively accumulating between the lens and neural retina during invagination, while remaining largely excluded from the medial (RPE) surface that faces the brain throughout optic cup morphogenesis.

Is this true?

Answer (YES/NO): NO